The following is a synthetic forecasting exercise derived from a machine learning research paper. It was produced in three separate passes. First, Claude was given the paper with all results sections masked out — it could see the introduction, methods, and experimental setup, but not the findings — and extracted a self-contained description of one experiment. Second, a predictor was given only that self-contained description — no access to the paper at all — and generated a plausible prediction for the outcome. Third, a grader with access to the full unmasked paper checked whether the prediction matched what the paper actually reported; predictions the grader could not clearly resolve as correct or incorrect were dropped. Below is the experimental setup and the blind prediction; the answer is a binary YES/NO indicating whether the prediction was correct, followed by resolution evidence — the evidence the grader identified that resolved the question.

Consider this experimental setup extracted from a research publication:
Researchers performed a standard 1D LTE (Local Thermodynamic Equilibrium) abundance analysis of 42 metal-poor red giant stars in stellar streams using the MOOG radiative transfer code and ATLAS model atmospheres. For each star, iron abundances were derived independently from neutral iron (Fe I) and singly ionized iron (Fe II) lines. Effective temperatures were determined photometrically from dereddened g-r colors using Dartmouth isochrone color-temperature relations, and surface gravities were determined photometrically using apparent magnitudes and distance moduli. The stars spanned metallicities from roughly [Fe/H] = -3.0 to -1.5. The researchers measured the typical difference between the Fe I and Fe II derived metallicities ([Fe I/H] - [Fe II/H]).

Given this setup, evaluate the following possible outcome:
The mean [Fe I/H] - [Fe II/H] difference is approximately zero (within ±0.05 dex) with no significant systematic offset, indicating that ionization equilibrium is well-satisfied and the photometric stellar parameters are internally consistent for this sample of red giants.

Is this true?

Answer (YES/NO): NO